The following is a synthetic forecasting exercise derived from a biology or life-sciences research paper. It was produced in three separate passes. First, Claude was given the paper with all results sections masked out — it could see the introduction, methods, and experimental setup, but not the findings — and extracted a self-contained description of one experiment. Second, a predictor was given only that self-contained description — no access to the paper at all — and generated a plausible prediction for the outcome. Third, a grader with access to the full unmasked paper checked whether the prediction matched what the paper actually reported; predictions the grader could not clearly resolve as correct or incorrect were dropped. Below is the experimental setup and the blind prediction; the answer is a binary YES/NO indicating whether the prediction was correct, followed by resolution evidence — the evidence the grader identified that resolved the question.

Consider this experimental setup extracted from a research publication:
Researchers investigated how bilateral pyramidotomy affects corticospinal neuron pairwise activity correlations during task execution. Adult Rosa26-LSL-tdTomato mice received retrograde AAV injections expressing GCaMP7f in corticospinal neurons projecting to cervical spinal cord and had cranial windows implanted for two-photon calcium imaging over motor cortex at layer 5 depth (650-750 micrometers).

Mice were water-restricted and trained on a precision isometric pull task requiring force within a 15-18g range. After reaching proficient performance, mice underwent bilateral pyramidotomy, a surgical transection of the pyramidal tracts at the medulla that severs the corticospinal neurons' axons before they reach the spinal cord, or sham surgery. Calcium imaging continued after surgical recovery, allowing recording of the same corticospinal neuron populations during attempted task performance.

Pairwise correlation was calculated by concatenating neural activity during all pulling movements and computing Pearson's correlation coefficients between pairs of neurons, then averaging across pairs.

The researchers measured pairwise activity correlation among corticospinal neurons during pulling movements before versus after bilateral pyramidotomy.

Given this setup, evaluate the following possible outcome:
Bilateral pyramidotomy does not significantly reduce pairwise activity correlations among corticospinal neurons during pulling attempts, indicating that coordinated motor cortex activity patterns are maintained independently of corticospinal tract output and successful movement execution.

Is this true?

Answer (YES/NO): NO